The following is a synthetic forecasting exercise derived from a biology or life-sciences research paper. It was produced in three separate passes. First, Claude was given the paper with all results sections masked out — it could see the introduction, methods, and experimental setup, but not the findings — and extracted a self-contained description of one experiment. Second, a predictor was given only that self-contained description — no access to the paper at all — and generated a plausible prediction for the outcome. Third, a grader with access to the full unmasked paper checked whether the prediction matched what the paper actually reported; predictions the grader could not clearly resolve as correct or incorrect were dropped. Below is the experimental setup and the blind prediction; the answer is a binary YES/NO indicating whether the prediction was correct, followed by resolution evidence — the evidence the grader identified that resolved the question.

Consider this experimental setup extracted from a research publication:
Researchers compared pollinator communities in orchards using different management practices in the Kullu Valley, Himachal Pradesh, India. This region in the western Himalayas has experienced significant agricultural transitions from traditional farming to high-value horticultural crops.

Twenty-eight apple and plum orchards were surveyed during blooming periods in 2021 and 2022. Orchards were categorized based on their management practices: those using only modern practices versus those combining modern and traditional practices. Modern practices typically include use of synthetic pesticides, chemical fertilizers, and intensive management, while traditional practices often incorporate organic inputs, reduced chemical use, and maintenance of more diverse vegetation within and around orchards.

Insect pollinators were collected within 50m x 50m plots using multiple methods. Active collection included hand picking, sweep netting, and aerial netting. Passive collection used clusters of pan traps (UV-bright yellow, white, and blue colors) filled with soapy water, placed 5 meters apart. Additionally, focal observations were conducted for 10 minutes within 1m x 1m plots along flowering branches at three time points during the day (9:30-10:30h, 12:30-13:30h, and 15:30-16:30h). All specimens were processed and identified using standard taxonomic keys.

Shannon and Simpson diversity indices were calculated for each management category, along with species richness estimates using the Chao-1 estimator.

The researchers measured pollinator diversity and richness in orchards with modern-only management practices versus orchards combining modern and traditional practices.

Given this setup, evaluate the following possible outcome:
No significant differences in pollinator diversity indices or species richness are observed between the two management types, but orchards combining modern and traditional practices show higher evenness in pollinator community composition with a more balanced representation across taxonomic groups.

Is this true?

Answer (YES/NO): NO